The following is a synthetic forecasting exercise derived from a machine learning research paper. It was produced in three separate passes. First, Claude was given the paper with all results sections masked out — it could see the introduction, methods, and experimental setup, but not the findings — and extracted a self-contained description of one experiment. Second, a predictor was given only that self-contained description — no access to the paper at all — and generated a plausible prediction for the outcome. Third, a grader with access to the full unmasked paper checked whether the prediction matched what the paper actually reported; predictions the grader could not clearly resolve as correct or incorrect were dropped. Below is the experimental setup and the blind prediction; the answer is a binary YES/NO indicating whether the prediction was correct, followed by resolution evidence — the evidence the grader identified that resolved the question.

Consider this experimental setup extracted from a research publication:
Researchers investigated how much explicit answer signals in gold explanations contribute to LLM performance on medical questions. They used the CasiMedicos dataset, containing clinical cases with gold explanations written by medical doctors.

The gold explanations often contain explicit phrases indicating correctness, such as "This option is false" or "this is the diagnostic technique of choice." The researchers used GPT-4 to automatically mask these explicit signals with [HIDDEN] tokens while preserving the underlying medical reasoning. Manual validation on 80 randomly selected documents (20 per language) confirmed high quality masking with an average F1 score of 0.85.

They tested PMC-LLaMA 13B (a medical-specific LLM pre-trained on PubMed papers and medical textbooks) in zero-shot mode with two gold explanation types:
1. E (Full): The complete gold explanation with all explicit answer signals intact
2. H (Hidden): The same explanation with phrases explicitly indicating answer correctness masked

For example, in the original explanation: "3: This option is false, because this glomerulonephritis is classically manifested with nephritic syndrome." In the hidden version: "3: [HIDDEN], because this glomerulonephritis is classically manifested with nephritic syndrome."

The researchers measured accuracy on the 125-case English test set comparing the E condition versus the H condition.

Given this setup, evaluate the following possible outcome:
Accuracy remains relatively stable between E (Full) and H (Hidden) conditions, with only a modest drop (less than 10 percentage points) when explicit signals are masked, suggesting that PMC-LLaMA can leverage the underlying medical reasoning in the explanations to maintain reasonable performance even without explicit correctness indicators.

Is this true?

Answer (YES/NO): YES